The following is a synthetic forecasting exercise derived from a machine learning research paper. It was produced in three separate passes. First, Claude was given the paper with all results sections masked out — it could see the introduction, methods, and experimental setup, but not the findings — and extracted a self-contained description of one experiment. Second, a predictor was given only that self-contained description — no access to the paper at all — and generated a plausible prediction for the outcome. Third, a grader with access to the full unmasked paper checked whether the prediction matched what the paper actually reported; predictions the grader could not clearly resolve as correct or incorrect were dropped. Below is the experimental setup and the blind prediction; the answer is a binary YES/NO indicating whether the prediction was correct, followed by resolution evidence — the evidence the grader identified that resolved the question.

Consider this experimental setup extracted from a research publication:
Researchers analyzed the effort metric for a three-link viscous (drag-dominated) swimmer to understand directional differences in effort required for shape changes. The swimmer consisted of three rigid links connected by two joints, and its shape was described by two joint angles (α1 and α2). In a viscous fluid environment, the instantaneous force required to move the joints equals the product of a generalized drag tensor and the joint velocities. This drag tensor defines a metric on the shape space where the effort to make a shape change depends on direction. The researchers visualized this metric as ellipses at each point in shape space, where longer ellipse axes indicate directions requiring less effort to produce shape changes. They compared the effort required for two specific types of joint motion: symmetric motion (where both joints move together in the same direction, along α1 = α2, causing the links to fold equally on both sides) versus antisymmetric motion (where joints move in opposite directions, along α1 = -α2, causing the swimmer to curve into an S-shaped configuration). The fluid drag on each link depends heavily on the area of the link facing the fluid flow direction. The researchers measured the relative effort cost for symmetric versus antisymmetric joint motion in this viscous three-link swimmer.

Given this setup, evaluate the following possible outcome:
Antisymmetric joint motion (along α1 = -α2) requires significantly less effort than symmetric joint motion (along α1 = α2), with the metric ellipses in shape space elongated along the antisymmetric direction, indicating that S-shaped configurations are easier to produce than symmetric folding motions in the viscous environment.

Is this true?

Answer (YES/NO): YES